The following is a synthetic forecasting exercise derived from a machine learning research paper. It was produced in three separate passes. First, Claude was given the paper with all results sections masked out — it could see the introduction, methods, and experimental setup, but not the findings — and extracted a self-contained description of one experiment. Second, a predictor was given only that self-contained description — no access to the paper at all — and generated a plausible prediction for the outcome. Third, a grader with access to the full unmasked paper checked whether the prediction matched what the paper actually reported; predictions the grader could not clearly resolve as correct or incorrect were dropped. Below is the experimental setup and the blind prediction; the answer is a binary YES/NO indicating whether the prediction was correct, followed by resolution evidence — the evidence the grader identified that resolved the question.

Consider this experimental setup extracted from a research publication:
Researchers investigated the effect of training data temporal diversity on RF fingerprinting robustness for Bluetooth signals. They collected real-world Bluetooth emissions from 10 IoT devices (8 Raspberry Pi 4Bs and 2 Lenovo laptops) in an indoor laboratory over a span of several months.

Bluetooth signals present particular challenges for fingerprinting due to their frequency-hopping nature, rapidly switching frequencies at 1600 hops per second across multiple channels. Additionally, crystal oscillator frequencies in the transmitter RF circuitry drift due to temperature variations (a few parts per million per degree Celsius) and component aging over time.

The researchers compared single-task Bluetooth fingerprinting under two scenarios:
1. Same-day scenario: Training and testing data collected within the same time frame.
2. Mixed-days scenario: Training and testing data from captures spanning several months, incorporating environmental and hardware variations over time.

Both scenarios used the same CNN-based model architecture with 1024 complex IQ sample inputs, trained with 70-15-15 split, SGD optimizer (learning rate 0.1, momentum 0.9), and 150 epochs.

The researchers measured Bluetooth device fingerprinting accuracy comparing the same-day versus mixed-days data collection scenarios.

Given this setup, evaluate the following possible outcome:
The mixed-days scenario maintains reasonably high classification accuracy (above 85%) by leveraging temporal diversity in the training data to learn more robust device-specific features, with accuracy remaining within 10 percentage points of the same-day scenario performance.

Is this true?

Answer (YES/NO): NO